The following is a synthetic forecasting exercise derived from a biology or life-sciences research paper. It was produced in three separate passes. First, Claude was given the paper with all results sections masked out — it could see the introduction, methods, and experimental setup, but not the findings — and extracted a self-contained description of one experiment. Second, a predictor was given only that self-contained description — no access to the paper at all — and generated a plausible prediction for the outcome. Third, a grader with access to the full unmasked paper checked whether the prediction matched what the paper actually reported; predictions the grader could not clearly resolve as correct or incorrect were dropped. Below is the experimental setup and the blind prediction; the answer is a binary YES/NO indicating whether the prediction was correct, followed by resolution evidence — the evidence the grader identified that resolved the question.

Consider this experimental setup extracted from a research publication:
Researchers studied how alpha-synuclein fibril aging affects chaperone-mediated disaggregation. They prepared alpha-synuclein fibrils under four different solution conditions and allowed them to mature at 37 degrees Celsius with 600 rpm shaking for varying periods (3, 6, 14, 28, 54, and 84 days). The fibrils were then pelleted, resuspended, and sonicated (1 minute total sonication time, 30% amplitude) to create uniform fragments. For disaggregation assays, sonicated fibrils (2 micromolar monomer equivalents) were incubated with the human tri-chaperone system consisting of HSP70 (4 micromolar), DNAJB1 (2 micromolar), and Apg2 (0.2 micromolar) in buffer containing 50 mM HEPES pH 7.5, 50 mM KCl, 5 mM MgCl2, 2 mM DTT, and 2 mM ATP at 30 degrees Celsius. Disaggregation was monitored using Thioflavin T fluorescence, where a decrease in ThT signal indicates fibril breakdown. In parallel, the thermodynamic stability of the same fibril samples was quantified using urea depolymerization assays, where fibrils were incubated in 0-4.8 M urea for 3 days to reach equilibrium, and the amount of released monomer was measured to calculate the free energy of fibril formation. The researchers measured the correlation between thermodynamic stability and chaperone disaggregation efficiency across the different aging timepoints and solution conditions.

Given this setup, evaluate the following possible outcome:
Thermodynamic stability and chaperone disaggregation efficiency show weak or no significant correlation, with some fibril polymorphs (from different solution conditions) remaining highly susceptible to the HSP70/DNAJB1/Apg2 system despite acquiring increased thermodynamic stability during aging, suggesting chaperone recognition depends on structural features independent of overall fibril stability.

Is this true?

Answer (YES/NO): NO